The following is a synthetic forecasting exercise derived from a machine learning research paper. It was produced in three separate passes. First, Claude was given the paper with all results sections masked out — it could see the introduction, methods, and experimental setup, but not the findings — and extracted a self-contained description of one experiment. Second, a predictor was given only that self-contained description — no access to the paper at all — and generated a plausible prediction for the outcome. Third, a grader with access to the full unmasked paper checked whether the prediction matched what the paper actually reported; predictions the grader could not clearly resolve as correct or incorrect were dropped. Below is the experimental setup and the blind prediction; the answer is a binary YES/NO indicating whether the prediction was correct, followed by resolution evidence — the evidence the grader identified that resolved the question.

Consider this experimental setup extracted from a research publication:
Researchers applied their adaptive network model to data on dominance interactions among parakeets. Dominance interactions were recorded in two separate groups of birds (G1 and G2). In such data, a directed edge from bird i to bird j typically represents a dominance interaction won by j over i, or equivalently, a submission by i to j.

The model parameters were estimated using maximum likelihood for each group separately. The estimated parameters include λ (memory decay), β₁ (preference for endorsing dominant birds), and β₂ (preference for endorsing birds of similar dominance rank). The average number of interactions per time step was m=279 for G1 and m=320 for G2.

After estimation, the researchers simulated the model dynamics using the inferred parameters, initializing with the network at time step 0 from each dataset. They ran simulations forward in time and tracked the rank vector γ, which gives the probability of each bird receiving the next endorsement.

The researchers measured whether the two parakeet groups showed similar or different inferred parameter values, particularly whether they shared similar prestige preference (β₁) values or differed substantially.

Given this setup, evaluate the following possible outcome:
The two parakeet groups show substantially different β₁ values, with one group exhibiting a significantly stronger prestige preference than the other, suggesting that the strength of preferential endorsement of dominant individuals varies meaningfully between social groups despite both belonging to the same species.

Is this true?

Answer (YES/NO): NO